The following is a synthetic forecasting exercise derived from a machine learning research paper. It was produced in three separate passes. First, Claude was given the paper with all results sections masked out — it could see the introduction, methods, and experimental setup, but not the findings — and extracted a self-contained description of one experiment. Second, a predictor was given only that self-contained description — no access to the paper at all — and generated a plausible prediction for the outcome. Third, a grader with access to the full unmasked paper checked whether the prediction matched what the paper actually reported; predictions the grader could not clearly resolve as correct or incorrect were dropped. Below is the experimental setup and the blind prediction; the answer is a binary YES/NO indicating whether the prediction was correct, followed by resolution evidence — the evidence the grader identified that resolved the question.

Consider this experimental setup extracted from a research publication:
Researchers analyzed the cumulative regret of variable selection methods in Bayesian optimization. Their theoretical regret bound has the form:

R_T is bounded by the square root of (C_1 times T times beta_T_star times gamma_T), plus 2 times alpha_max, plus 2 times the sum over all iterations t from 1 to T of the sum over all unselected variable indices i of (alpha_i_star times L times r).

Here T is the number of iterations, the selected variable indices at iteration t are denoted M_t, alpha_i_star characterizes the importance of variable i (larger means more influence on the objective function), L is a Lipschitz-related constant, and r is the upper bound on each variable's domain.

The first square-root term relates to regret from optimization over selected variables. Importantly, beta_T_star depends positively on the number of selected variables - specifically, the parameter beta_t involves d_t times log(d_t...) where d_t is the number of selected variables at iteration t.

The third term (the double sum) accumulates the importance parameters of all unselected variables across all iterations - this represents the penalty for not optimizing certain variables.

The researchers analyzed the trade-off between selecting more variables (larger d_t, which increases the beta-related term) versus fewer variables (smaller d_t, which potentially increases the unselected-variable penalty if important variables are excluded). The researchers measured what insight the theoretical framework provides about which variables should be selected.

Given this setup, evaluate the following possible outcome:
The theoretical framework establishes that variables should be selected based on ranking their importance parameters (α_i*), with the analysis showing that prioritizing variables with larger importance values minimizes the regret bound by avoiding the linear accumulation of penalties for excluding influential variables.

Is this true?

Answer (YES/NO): YES